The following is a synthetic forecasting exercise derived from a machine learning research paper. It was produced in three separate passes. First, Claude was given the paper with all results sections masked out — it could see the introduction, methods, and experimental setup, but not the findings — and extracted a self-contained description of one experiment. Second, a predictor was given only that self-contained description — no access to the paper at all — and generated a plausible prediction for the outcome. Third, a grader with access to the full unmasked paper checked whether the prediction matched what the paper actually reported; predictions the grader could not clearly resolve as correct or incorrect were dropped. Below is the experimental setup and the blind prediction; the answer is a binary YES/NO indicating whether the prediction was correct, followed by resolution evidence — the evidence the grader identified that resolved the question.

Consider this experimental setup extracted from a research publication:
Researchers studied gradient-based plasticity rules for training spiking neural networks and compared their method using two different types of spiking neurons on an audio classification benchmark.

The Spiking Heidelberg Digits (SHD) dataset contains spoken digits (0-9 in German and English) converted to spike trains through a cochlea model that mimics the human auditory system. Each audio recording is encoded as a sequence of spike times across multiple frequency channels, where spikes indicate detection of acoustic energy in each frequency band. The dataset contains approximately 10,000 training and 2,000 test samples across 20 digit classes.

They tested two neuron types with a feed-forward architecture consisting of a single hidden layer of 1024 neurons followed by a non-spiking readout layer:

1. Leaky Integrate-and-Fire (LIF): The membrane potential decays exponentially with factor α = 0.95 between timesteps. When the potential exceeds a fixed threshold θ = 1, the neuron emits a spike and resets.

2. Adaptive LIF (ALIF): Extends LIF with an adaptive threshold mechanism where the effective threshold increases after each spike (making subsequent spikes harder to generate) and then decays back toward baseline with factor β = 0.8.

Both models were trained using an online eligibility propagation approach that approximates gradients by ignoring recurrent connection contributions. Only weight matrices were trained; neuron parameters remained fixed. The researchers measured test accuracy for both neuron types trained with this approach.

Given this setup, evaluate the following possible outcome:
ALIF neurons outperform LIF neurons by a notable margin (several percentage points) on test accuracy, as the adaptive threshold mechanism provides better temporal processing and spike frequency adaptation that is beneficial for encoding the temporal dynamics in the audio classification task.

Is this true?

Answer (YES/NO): YES